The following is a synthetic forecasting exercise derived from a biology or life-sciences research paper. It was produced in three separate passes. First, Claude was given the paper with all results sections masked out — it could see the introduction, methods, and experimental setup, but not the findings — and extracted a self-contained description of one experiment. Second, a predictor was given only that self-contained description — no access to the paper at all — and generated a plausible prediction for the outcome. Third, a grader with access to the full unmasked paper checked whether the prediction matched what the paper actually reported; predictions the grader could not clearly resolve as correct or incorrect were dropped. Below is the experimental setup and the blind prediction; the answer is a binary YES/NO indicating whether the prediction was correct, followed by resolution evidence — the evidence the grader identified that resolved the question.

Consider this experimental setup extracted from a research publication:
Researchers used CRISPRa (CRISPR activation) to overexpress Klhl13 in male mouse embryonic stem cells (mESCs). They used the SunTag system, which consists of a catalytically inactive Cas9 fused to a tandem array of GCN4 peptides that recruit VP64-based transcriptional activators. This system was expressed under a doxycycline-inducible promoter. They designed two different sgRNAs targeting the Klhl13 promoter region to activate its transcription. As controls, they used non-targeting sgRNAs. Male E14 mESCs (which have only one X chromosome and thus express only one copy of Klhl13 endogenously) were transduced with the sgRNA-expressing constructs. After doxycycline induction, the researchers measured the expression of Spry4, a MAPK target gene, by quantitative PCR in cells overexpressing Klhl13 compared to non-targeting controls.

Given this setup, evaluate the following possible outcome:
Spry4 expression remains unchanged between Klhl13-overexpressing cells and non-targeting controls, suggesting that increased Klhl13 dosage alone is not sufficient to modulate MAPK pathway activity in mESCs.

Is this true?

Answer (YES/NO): NO